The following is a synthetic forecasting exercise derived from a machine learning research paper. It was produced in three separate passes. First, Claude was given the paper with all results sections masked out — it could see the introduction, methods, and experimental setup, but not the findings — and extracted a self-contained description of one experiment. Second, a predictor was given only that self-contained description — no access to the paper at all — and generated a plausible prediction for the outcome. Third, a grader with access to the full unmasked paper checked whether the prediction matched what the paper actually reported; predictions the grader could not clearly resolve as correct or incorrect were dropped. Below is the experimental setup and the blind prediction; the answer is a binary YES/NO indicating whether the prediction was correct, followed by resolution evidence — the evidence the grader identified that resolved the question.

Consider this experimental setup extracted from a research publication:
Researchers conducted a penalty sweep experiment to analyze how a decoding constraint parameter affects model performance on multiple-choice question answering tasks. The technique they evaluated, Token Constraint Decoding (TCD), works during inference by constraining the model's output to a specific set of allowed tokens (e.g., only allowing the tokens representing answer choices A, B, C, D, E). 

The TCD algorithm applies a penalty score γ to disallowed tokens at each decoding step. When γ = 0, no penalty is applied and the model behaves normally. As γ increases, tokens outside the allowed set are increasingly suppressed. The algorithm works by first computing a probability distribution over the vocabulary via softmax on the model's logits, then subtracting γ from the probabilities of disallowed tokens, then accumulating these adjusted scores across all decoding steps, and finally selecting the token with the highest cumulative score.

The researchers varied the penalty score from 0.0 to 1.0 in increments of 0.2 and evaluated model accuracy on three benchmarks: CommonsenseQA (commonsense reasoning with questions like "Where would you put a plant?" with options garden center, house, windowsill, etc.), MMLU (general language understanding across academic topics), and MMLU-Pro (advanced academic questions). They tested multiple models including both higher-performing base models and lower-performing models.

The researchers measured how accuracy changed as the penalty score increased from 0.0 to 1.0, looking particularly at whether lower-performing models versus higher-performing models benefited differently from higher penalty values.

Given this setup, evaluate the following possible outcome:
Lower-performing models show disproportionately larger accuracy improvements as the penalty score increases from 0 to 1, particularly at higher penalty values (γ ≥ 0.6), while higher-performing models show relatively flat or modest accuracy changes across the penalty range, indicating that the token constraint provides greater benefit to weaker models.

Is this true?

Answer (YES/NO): YES